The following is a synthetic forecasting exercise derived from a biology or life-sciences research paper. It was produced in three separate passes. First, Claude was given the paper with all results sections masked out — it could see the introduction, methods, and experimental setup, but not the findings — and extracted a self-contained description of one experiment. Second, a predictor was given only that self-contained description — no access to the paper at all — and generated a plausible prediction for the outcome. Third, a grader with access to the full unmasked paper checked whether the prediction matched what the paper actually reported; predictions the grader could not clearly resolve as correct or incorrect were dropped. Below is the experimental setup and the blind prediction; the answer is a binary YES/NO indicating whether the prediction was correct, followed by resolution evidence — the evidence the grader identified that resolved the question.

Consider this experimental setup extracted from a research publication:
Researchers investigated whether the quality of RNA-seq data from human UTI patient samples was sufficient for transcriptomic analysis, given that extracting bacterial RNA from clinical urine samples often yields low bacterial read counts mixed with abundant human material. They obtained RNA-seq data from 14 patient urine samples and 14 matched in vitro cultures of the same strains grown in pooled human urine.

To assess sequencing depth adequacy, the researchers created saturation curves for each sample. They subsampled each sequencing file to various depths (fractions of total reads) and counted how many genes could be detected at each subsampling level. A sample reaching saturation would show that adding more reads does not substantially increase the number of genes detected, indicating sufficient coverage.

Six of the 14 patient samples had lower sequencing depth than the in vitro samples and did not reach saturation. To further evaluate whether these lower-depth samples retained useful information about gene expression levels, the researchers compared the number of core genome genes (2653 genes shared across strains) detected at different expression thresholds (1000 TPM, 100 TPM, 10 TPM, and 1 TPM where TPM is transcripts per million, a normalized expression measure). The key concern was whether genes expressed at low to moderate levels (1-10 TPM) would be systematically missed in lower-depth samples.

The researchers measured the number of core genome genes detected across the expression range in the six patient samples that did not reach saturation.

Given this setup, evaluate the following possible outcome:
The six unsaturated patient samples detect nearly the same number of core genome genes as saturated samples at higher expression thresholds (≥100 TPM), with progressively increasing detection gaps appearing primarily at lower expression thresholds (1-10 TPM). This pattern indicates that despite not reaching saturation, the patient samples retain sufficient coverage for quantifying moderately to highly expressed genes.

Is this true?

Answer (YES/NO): NO